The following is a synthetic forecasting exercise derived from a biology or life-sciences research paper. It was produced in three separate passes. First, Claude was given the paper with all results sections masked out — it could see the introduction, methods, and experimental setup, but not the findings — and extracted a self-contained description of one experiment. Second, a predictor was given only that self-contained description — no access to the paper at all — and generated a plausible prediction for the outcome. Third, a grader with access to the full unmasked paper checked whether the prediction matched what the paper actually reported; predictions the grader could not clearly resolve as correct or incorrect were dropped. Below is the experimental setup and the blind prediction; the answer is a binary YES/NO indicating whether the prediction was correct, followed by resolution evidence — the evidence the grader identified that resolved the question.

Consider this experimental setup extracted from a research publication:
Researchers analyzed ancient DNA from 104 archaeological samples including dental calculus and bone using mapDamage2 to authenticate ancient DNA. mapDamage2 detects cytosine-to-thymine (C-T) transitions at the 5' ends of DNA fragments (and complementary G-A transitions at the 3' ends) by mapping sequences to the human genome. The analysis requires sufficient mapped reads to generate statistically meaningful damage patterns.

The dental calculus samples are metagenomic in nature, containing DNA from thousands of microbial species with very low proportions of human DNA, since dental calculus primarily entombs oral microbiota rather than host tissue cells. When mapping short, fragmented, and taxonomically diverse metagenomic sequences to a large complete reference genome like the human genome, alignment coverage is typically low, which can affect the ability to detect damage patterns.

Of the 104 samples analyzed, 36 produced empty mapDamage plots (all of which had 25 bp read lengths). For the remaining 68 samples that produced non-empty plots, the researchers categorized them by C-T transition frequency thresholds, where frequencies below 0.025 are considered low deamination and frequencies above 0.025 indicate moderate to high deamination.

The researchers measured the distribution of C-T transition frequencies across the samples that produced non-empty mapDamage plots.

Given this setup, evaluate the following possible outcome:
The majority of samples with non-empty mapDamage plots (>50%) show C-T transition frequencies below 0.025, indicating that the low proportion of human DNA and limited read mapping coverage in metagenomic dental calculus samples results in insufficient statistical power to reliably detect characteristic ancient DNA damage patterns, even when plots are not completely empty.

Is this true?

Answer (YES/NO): YES